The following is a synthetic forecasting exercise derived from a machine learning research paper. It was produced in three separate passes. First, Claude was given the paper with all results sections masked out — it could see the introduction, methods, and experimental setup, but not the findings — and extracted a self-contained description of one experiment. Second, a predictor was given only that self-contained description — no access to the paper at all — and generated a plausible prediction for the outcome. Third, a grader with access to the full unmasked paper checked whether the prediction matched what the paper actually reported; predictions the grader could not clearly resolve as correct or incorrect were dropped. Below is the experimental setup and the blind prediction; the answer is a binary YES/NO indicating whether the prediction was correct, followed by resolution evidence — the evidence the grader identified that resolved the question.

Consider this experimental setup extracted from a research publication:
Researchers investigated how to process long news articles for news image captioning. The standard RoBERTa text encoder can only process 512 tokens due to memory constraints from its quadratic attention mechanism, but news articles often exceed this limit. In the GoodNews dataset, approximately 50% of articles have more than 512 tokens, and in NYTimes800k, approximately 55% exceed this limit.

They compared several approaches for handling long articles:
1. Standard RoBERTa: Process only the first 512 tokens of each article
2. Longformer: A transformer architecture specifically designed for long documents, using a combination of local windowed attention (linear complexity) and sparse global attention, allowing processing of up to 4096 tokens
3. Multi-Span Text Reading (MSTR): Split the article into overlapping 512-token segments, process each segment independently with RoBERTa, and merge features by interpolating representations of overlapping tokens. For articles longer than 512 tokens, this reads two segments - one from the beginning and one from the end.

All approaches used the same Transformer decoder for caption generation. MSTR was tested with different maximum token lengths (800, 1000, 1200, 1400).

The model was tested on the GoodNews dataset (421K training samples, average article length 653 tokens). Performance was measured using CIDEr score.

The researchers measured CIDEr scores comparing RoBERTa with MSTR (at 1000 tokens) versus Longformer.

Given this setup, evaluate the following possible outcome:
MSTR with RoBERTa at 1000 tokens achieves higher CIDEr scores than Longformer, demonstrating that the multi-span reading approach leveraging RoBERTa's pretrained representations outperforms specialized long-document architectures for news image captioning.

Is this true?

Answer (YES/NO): YES